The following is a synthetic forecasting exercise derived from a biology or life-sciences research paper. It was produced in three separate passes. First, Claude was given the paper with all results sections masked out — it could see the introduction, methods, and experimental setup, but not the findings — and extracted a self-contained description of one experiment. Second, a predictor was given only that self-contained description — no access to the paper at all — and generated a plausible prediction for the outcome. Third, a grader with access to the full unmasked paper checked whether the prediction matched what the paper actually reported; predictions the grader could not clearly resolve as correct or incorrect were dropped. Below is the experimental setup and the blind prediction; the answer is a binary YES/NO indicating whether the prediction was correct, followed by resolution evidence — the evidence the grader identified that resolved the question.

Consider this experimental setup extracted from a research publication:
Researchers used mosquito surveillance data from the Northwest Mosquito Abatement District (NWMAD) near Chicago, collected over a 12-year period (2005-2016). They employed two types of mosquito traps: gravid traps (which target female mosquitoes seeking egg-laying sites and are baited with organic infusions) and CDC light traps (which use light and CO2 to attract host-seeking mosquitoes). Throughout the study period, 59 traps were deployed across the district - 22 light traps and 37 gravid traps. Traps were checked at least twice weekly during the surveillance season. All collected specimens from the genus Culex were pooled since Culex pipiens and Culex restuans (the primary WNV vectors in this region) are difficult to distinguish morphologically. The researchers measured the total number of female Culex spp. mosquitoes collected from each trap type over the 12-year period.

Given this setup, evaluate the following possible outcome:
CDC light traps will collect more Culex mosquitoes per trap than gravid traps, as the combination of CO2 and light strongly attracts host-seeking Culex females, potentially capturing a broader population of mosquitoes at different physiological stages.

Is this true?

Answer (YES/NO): NO